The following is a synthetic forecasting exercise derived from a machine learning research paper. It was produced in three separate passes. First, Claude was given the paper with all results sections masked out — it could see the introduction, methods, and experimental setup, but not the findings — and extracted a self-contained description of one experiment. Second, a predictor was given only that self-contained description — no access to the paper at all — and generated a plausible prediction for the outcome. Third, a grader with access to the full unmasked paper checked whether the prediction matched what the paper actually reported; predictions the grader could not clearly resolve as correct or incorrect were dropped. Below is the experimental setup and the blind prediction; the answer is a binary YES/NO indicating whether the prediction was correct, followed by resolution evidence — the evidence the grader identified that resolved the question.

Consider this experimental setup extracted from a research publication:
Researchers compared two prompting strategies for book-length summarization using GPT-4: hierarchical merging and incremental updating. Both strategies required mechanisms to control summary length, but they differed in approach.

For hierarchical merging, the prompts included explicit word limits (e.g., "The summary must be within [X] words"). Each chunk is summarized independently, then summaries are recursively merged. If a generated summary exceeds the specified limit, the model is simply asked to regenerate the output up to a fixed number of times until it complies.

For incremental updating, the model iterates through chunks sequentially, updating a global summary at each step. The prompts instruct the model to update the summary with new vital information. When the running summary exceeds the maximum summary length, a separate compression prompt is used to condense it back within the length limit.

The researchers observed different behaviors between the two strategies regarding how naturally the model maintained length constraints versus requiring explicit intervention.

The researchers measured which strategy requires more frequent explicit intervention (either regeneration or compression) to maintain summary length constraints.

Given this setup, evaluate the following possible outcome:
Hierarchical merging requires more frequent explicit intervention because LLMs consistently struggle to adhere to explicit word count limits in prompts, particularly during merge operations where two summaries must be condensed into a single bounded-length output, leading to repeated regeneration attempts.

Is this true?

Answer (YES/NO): NO